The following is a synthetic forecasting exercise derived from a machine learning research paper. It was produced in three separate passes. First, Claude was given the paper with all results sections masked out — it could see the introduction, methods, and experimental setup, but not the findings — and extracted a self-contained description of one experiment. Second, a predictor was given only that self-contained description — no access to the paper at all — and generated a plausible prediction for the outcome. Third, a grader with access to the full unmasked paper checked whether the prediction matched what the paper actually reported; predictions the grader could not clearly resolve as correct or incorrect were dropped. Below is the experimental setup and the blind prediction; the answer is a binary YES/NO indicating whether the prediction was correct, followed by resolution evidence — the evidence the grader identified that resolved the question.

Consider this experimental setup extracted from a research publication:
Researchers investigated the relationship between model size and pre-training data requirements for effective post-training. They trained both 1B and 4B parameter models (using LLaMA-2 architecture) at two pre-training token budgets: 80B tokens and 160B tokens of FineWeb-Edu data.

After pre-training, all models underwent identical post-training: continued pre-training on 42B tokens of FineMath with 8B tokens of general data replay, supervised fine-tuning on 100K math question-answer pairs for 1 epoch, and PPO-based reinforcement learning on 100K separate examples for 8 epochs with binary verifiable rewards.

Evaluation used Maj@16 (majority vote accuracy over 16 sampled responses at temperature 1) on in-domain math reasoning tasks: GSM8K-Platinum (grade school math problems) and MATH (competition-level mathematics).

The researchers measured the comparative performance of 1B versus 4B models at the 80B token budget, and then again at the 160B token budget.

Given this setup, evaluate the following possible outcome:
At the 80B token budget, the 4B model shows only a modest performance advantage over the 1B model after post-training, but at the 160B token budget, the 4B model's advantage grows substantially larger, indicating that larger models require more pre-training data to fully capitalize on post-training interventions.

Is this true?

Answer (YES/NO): NO